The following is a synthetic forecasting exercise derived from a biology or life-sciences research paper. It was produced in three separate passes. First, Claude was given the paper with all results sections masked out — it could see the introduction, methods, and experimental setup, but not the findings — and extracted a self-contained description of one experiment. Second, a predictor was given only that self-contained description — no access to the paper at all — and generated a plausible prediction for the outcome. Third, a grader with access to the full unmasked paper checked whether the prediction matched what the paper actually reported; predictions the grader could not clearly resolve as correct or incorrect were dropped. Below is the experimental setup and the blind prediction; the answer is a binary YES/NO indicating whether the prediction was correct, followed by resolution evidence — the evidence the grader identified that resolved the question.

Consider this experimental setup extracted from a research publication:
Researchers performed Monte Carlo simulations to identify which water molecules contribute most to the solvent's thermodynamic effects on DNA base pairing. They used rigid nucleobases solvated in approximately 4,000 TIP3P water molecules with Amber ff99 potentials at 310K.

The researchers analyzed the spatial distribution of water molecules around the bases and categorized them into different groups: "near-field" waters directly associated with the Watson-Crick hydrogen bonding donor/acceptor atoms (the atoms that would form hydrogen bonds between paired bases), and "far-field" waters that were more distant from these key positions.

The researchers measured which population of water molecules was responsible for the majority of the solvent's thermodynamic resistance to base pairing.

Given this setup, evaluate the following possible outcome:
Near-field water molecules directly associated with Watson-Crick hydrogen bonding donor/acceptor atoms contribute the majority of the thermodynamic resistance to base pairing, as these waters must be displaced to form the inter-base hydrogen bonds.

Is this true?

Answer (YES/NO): YES